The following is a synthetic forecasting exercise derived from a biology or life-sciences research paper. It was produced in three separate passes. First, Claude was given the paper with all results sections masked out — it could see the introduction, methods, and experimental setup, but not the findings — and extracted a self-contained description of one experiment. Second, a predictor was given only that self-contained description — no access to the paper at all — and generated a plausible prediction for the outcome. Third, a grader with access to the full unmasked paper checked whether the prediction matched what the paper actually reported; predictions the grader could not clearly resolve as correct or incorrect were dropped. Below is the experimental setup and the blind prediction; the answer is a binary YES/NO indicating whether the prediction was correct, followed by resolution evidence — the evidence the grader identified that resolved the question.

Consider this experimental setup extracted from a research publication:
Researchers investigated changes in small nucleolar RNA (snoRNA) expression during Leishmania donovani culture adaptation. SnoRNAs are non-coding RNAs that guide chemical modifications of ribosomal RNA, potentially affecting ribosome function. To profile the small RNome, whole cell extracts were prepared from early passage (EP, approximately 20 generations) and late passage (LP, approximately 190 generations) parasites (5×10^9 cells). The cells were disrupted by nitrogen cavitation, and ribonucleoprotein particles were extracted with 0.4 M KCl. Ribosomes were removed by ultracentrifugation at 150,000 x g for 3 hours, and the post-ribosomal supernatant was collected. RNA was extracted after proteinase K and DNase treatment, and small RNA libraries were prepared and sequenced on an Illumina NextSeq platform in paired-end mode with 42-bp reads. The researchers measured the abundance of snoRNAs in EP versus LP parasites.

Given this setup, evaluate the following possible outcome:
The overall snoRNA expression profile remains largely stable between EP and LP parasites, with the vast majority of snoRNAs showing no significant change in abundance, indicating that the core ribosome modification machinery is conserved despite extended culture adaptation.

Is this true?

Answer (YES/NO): NO